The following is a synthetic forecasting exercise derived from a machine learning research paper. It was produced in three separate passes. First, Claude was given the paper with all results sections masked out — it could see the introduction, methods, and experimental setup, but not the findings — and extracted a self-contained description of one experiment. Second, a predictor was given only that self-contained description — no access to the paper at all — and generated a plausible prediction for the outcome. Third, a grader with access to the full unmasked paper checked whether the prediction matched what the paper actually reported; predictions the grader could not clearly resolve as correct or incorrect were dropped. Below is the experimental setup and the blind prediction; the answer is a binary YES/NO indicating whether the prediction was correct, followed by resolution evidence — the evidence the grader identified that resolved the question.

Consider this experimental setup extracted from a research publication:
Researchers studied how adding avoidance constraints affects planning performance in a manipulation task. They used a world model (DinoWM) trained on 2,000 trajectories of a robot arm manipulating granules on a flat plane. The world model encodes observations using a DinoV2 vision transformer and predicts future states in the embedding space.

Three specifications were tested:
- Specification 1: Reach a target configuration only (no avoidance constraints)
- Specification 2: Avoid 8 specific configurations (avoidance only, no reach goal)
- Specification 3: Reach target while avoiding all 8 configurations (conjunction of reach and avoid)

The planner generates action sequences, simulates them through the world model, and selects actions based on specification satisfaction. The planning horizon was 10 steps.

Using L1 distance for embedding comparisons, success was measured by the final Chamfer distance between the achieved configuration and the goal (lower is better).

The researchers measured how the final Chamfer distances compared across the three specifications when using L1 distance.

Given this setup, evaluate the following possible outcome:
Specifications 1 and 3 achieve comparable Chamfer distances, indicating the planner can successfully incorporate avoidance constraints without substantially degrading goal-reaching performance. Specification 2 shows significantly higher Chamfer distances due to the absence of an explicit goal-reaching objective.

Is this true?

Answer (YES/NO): NO